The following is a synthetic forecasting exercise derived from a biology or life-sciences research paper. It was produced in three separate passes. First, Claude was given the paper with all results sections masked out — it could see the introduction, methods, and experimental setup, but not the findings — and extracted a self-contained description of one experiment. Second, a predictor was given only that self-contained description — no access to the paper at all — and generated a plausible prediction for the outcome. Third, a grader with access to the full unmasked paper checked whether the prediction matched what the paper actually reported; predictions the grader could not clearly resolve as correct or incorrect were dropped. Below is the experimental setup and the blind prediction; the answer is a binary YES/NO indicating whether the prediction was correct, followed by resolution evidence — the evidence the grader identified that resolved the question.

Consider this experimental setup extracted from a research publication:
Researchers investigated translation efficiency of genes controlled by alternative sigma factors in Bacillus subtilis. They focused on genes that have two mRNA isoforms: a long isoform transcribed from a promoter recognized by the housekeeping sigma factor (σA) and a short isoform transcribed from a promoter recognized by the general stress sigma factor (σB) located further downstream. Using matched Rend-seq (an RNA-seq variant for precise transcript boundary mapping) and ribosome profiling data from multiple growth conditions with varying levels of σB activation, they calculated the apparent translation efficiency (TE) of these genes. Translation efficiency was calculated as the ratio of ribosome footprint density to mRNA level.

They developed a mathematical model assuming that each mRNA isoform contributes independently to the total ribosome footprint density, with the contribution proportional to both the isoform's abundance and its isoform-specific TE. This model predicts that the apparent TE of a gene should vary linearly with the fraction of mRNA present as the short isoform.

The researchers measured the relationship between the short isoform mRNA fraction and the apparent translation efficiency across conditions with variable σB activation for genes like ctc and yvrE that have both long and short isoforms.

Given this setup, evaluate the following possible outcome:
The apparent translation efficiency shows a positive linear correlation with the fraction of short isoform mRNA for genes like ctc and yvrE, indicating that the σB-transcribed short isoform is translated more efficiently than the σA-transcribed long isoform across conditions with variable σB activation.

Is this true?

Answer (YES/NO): YES